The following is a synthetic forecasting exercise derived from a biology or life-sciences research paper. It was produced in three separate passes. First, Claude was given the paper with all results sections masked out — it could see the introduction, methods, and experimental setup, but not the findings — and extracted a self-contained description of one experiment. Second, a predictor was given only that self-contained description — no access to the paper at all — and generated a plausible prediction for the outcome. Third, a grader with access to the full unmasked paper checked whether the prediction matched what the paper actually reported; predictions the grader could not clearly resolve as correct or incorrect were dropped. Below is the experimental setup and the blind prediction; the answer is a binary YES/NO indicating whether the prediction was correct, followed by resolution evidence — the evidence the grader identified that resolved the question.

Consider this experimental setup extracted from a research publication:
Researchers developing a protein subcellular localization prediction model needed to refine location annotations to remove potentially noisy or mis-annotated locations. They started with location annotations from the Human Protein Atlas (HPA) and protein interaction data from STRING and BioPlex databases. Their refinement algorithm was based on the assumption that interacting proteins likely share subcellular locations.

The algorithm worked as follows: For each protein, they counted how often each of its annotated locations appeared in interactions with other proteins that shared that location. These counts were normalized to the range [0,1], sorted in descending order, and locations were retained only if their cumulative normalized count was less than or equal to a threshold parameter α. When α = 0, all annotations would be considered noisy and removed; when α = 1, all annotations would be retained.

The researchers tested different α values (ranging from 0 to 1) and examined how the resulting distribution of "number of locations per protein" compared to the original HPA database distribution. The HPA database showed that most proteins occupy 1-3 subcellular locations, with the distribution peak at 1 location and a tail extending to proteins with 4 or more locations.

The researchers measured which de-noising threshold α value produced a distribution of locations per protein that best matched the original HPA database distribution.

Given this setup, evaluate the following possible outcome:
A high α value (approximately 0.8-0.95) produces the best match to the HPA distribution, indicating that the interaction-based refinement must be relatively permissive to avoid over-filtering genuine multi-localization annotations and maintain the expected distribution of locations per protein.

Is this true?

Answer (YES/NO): NO